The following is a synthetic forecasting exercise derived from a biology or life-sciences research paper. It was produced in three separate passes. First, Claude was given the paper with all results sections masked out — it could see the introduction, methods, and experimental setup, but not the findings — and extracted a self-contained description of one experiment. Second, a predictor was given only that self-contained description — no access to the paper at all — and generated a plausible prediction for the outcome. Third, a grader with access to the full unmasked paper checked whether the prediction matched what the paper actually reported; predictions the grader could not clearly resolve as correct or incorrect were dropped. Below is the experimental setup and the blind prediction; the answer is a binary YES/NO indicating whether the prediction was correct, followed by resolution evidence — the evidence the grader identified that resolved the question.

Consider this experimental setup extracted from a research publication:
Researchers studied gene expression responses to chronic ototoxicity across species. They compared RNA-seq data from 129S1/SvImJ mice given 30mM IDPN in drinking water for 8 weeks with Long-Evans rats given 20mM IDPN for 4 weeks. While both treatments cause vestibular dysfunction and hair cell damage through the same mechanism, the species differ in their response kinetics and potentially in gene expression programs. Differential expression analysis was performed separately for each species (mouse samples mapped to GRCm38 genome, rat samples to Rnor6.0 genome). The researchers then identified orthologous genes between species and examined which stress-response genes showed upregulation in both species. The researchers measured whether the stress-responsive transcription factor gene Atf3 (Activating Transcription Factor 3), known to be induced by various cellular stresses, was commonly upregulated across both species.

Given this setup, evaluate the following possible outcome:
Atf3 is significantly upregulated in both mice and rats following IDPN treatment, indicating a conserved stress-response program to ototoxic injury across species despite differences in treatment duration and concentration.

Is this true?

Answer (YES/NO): YES